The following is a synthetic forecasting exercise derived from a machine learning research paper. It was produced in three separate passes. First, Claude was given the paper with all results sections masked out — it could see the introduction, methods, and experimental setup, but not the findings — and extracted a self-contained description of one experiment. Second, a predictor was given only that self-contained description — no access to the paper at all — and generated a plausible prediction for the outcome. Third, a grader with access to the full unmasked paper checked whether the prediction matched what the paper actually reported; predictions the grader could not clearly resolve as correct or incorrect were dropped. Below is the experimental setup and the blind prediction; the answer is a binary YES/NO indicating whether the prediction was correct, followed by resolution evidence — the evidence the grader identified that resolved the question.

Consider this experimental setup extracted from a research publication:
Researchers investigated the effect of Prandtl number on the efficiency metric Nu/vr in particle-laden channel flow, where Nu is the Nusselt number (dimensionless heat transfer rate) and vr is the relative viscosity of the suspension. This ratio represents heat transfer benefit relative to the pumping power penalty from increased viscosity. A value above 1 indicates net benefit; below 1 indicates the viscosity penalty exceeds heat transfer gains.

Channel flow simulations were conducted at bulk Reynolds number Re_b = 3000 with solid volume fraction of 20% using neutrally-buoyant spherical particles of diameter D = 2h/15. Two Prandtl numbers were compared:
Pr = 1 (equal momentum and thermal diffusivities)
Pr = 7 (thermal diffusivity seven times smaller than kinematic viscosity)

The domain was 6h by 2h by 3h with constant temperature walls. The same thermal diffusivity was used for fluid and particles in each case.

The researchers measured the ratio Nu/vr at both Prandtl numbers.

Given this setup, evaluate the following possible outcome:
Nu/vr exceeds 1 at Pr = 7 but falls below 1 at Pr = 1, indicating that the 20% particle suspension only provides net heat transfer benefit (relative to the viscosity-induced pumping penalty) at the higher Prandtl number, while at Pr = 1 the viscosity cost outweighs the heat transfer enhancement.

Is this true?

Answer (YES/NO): NO